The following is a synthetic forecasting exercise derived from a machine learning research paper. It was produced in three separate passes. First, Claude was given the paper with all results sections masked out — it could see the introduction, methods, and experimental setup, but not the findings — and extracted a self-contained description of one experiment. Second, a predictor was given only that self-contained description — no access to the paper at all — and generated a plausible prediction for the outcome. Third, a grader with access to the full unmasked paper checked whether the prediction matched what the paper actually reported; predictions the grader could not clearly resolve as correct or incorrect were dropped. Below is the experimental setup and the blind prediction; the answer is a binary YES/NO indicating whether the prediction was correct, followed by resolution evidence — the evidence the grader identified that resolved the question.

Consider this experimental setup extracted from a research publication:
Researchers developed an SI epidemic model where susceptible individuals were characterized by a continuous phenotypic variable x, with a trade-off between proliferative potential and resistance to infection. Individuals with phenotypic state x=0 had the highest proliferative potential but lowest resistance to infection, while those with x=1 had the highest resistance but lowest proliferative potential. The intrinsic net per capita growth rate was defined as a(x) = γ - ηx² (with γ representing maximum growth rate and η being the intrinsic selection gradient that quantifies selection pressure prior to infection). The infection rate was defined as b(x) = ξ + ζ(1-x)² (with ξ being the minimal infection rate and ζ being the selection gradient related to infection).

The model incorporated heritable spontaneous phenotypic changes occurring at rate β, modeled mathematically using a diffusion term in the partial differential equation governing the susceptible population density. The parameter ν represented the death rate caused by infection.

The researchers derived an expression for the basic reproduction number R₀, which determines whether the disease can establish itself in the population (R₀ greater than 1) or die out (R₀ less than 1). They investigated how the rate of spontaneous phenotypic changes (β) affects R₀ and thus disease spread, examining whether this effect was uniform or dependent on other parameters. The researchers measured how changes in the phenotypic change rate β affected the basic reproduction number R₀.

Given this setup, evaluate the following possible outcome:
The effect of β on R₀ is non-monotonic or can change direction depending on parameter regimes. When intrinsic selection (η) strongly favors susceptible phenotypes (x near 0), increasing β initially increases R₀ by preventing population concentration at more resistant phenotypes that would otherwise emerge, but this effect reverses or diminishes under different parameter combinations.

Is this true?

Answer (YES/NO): NO